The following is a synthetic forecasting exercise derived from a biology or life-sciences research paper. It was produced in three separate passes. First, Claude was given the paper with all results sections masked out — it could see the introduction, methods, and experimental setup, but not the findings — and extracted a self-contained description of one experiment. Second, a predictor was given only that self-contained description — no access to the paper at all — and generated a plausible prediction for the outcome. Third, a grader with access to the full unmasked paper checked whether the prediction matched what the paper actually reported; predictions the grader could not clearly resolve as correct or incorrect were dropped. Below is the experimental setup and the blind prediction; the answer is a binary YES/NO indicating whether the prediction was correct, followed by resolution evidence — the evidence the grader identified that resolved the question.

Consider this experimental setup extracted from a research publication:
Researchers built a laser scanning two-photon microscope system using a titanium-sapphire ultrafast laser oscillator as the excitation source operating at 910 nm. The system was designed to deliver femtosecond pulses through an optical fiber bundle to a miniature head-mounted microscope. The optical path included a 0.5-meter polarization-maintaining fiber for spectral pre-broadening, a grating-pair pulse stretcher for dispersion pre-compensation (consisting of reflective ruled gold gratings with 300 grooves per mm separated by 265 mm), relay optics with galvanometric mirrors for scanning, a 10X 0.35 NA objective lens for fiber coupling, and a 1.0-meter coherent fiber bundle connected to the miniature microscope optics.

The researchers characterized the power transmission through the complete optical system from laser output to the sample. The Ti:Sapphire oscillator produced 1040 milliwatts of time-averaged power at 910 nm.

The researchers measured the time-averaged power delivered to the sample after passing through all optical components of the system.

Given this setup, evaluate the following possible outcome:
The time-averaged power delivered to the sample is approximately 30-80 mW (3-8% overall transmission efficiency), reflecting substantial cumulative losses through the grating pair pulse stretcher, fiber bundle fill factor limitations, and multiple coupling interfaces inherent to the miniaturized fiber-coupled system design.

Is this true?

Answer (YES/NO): YES